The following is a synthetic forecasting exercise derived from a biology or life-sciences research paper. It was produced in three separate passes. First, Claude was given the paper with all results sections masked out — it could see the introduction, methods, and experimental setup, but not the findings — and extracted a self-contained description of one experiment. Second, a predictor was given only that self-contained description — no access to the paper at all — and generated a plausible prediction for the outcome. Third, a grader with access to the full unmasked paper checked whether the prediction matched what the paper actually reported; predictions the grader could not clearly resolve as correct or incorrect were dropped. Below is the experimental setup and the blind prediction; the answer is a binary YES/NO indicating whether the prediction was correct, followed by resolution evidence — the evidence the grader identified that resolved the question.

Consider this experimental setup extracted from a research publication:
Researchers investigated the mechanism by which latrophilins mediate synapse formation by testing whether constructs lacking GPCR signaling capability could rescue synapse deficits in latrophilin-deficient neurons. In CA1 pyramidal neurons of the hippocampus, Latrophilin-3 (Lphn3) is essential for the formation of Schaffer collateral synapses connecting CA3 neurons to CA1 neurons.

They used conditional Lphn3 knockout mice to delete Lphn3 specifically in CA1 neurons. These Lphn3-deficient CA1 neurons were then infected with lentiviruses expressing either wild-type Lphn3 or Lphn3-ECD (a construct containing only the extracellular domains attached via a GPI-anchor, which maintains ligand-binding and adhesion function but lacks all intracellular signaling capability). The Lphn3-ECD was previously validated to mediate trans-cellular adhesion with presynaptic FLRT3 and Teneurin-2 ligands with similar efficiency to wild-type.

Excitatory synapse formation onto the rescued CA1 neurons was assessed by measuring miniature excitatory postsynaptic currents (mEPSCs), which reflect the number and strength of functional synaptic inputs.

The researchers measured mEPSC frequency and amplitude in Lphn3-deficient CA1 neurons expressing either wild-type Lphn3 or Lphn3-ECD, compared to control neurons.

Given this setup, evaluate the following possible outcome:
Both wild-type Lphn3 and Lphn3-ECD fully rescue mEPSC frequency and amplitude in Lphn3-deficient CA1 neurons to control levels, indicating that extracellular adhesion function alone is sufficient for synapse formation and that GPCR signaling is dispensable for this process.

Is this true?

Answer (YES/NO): NO